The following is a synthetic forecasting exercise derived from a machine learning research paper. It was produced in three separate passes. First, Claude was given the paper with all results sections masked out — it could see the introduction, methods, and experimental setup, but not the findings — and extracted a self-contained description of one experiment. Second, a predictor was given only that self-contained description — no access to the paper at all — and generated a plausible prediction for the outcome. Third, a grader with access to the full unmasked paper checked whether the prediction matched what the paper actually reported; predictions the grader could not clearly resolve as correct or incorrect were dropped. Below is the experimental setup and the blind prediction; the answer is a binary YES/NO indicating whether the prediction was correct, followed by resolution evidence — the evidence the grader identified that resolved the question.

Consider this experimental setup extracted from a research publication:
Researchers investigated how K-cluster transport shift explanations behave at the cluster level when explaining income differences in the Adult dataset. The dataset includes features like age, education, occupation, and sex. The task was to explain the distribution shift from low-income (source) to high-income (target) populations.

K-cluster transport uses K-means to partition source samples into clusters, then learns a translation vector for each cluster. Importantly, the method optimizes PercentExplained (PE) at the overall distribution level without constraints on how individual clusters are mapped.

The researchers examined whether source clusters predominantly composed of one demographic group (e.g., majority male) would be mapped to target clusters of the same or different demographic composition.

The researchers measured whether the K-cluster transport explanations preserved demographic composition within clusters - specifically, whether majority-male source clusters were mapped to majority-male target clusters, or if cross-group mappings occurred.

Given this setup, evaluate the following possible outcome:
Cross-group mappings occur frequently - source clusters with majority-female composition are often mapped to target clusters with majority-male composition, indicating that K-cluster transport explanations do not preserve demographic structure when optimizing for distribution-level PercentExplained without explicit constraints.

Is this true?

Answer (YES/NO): NO